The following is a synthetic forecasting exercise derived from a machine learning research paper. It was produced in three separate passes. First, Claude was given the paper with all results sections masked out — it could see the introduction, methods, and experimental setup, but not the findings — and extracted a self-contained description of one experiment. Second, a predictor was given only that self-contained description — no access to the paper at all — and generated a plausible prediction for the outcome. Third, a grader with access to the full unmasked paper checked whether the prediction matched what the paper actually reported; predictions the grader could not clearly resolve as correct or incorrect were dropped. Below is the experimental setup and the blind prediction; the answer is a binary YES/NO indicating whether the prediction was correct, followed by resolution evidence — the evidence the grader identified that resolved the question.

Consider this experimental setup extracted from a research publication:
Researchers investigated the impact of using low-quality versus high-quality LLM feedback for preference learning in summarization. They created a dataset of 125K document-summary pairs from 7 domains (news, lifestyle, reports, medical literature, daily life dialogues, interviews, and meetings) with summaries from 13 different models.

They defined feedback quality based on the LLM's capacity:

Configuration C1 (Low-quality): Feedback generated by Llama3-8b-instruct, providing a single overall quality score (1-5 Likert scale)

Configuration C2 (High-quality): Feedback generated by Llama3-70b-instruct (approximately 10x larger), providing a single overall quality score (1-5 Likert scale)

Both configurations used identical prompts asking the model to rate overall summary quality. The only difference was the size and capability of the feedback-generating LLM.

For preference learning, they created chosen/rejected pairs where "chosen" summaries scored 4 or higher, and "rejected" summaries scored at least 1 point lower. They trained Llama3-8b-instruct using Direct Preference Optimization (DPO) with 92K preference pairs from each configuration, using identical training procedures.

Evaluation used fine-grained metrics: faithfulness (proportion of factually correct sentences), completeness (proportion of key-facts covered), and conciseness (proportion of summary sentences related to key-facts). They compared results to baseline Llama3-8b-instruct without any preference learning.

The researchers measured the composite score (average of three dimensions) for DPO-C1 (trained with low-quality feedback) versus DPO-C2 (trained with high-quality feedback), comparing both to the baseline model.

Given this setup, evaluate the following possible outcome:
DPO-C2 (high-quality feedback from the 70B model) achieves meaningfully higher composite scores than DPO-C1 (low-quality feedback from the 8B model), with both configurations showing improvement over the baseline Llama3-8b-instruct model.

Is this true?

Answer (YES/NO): NO